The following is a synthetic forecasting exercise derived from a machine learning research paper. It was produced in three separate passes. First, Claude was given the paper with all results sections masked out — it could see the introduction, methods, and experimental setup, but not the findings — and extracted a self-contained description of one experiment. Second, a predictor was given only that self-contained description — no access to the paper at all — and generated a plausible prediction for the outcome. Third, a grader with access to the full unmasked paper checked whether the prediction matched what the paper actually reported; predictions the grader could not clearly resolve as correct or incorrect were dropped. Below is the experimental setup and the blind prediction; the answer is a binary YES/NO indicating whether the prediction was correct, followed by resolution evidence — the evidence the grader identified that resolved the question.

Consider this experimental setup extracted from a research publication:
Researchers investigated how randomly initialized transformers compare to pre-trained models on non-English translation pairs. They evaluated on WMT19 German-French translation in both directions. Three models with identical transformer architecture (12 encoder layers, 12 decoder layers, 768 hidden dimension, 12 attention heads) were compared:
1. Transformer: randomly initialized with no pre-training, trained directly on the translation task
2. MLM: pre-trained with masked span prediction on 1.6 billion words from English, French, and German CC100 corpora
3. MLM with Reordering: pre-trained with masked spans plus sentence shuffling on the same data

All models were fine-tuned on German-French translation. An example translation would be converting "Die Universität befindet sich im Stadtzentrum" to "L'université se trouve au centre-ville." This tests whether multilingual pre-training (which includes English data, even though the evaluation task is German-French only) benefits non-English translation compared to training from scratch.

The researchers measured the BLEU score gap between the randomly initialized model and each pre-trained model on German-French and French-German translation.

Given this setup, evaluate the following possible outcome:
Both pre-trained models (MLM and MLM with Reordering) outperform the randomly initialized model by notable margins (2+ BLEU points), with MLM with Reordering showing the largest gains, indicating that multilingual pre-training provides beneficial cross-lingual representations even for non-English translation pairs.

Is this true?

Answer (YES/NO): YES